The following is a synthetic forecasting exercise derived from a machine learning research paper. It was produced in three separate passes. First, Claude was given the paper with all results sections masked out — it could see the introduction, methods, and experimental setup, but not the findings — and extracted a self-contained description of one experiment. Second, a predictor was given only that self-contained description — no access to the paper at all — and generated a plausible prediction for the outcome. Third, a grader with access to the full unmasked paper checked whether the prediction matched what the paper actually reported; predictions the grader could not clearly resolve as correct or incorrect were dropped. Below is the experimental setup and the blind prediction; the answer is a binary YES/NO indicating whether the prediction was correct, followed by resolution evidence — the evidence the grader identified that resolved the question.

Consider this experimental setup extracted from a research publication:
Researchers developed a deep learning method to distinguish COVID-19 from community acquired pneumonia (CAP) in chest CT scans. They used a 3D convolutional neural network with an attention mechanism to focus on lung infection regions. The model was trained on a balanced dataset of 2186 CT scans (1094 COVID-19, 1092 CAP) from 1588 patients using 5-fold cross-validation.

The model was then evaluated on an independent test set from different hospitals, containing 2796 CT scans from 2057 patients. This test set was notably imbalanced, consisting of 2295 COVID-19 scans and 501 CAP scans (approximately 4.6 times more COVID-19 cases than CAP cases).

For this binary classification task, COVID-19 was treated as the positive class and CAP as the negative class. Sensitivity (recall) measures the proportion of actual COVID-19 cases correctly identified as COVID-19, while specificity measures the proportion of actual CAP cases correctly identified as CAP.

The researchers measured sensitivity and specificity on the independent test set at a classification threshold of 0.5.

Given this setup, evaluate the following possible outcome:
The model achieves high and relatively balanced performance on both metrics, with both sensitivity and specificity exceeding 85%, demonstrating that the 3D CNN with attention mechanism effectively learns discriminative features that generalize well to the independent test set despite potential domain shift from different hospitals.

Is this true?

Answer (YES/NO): YES